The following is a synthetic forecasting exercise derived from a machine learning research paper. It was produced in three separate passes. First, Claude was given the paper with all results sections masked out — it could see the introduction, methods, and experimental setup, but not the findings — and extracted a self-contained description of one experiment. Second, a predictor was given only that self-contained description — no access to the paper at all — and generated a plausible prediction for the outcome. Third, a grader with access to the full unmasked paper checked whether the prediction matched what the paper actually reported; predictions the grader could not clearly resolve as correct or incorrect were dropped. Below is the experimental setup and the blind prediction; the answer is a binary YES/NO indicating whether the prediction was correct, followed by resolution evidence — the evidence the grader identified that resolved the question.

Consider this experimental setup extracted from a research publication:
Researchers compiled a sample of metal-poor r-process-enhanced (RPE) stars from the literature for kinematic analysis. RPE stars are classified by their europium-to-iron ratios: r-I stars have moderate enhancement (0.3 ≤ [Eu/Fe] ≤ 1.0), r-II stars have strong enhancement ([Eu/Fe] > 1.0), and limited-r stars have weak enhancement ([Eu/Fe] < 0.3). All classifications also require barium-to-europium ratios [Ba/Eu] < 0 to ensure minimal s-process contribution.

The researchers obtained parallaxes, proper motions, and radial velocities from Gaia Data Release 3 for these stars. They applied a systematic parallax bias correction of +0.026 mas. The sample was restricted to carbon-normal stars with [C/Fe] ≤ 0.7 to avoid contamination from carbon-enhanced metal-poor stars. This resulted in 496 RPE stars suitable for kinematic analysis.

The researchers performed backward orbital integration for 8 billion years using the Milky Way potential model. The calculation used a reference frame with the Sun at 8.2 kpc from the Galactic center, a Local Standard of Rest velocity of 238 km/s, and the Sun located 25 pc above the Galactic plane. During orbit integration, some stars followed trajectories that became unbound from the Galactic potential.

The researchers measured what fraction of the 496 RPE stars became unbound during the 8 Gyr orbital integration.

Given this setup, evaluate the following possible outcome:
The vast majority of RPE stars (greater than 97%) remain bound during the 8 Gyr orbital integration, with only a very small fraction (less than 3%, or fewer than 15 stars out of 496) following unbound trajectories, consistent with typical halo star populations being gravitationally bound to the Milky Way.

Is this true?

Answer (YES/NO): NO